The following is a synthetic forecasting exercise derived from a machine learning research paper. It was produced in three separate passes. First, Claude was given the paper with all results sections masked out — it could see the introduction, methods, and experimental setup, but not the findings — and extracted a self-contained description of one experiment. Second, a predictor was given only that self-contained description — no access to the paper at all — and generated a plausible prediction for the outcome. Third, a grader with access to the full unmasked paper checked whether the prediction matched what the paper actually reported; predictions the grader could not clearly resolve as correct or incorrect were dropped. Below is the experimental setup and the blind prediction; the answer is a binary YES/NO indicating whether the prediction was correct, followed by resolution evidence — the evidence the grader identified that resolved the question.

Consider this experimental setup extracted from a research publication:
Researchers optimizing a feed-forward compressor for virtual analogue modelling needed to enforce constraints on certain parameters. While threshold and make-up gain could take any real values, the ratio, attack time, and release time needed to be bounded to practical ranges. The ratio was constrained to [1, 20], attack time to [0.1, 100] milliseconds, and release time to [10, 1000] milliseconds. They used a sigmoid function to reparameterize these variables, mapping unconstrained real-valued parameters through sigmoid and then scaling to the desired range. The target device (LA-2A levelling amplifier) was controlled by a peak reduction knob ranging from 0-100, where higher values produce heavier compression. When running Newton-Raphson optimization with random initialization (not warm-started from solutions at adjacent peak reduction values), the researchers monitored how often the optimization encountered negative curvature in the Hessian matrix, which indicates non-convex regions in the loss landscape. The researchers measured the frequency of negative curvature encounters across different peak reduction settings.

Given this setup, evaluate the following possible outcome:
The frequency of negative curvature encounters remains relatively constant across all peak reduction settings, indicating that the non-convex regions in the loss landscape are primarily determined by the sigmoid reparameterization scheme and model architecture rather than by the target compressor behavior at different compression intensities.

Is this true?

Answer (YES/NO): NO